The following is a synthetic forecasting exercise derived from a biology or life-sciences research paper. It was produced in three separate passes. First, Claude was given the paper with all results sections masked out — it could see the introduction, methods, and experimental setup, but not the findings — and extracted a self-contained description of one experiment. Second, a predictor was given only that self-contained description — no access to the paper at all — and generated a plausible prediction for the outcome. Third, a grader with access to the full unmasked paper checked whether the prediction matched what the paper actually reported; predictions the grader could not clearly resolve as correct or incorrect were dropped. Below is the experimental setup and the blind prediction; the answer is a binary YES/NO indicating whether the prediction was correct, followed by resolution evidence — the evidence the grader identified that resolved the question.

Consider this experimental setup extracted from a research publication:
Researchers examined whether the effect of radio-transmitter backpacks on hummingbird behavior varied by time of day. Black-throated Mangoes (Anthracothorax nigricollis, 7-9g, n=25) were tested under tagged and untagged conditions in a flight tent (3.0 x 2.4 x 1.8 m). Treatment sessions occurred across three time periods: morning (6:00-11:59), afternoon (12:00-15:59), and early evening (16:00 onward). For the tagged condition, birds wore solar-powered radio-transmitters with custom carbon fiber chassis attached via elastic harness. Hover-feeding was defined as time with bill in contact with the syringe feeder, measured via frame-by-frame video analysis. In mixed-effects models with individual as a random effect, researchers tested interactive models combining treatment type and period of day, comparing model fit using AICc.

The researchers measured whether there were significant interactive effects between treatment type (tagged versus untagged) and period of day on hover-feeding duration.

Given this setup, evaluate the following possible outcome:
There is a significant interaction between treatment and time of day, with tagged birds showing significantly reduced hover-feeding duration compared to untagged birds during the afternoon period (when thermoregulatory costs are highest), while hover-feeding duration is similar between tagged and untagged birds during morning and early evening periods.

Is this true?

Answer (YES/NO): NO